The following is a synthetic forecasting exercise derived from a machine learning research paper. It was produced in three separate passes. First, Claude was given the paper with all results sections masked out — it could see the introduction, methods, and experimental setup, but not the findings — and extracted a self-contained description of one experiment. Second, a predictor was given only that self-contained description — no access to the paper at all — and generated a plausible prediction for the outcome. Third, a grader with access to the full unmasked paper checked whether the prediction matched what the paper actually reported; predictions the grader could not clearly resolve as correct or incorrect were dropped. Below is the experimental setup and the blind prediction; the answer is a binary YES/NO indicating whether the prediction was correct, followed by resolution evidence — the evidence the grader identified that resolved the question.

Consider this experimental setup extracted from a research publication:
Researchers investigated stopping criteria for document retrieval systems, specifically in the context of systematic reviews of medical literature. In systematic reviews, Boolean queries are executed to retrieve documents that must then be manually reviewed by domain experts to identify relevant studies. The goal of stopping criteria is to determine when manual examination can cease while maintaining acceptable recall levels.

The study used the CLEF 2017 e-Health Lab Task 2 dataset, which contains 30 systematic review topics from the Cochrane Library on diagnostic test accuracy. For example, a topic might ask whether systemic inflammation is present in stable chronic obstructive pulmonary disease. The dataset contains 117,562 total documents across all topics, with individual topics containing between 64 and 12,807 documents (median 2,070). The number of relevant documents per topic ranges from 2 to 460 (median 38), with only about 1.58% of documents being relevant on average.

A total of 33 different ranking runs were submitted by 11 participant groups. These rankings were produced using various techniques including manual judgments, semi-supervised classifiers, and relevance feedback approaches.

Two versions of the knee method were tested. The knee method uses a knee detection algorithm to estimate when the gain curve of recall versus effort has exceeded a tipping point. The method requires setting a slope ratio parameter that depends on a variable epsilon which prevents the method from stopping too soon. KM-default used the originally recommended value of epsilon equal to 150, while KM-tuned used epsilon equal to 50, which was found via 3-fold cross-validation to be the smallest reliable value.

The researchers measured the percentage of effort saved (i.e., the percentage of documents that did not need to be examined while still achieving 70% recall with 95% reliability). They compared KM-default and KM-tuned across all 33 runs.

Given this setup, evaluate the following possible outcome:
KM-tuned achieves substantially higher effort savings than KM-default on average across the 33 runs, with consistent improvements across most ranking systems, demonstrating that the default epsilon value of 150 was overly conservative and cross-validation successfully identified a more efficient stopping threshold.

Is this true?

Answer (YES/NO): YES